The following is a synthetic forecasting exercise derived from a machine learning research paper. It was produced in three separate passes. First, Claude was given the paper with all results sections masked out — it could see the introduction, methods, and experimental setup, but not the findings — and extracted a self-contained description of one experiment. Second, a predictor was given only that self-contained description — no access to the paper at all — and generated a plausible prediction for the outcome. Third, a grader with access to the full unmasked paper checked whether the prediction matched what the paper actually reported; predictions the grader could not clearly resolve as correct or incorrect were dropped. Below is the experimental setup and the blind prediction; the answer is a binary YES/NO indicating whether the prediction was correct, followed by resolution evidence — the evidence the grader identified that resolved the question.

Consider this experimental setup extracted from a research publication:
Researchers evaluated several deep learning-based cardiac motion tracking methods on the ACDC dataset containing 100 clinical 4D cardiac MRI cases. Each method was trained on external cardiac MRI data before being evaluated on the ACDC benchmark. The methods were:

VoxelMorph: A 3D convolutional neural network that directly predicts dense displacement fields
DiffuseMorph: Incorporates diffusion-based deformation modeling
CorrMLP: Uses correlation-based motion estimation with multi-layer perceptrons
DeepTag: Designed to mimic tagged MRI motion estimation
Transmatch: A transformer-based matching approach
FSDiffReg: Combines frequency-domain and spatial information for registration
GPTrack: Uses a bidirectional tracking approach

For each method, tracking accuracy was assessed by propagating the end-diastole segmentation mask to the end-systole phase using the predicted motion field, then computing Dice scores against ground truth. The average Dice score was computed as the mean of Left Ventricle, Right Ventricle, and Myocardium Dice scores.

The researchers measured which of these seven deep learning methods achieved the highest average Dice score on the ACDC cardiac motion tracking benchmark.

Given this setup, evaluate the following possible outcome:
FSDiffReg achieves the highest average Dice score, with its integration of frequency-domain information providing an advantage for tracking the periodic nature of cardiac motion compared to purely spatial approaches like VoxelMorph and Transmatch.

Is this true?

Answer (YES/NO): NO